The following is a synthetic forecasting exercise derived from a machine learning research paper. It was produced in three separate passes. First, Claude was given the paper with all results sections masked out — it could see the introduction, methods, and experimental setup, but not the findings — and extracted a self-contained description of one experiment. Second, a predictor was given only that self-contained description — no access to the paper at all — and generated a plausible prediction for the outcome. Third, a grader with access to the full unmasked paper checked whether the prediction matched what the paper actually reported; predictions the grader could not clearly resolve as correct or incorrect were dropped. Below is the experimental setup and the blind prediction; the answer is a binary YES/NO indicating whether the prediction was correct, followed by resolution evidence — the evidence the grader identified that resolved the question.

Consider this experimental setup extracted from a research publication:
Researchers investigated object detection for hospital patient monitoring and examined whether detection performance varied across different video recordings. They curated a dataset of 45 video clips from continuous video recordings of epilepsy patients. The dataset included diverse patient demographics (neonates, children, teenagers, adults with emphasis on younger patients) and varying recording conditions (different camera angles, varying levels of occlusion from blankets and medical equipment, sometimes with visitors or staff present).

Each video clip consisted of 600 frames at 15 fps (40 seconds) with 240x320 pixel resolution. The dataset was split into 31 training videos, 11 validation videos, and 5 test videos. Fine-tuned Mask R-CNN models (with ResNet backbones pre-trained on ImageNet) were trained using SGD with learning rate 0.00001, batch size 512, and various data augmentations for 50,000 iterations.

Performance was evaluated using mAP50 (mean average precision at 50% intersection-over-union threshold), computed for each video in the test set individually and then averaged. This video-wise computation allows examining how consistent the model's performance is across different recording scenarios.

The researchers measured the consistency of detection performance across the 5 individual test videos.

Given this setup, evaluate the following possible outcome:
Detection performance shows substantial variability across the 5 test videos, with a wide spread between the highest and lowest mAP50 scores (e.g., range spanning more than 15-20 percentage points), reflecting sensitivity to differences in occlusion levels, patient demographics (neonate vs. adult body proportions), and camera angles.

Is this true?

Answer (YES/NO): YES